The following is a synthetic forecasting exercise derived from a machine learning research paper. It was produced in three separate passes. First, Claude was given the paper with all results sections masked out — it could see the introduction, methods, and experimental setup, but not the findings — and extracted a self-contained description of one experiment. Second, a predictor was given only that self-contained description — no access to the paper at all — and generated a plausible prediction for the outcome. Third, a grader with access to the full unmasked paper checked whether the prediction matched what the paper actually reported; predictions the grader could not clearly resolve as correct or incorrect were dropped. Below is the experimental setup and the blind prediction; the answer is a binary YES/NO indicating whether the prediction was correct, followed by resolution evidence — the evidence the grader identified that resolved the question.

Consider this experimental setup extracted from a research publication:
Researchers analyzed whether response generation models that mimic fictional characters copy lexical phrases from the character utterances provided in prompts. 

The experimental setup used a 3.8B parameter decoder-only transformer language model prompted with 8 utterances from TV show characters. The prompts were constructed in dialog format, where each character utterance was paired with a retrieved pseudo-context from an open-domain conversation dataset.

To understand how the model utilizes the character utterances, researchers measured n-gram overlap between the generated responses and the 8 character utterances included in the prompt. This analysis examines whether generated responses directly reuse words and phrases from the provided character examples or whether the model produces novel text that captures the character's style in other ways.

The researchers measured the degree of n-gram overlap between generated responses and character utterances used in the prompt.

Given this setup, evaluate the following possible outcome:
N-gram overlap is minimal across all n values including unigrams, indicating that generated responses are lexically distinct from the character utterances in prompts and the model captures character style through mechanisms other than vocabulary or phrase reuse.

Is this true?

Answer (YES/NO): NO